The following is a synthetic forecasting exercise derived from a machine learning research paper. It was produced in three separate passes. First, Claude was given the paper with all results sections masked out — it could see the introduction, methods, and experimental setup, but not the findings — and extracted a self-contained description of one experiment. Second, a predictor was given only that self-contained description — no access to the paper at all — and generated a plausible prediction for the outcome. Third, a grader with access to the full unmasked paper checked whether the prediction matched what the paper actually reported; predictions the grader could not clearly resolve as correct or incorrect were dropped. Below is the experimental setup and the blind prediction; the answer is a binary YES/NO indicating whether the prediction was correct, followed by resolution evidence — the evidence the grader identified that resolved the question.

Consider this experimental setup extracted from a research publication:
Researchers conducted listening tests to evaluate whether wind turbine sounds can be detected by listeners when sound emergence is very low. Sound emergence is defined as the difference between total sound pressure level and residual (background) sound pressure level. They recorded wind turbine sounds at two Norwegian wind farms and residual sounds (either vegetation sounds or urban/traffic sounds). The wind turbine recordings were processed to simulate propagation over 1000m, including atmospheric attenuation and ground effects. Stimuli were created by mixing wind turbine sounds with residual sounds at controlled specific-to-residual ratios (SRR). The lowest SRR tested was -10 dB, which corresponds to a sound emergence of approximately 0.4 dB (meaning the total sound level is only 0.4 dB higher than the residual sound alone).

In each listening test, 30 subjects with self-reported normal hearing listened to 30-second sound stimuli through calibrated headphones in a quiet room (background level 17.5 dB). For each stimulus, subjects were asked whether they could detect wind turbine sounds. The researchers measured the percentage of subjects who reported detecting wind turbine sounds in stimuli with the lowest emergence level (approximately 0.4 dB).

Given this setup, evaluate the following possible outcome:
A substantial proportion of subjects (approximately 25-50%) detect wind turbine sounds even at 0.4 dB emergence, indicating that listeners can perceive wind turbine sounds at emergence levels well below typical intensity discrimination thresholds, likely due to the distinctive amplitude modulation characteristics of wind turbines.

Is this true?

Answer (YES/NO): YES